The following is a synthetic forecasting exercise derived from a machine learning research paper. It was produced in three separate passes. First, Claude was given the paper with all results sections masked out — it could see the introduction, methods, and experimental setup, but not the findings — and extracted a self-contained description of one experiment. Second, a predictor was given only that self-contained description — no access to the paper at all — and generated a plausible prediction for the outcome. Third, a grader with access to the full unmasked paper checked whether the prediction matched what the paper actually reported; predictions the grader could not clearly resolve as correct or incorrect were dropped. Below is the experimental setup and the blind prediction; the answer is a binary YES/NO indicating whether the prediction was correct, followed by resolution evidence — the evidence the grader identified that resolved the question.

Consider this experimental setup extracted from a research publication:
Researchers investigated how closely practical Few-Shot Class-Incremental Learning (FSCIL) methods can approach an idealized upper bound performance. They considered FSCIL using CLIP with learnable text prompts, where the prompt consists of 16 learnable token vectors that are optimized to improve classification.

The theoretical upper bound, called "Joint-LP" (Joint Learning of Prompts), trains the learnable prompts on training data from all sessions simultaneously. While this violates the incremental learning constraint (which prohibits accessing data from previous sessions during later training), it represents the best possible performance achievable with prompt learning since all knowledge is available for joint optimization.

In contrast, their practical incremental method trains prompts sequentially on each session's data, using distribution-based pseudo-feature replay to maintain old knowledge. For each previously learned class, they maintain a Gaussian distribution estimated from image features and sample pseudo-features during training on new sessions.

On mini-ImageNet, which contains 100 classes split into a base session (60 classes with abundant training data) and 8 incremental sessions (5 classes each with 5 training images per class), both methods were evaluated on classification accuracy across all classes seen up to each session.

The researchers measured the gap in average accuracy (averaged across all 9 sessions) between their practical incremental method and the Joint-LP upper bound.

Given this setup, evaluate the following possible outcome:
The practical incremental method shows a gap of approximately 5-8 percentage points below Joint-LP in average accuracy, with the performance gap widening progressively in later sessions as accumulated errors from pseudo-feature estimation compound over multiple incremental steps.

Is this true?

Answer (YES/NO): NO